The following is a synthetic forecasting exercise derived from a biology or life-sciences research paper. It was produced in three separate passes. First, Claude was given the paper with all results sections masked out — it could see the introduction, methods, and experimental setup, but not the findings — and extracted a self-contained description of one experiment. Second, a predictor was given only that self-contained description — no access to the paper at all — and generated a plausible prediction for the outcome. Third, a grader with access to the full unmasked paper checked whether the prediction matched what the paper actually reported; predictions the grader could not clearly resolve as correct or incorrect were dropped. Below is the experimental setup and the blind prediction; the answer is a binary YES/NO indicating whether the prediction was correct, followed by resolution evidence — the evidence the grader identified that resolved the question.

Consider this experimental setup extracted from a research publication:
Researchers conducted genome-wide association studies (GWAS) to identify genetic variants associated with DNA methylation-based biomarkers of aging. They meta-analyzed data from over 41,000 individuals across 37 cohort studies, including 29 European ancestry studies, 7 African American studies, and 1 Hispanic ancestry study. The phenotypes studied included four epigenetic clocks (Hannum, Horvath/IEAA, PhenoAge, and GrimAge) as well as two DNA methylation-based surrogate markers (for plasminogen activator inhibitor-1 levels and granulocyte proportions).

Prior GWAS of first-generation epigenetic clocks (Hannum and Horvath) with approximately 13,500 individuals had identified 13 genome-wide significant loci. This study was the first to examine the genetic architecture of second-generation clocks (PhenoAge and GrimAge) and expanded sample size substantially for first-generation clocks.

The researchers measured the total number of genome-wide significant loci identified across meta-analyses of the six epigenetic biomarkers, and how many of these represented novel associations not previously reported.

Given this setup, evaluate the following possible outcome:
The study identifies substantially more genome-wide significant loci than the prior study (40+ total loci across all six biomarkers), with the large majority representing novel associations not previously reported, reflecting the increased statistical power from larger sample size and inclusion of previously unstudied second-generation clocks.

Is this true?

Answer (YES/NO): YES